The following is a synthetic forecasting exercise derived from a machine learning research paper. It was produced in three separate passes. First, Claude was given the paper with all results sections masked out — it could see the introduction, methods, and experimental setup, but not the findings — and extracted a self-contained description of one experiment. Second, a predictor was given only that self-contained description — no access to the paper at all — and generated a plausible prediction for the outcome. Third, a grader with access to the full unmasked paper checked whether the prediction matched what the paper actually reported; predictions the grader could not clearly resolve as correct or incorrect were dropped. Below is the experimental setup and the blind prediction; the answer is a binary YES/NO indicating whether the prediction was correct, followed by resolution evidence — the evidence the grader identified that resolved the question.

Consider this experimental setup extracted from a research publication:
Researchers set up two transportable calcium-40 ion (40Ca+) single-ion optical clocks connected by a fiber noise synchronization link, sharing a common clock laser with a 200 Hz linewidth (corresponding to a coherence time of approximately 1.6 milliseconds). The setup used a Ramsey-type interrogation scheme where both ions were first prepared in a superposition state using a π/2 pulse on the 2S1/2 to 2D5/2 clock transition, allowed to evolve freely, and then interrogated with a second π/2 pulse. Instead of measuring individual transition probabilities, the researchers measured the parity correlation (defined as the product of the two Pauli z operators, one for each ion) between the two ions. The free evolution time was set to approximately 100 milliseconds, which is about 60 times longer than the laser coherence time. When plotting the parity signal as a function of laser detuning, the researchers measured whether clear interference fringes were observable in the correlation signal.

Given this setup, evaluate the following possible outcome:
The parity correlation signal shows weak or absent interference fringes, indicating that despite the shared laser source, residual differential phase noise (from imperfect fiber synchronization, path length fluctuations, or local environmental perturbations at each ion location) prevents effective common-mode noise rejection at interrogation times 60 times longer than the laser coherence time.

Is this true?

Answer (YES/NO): NO